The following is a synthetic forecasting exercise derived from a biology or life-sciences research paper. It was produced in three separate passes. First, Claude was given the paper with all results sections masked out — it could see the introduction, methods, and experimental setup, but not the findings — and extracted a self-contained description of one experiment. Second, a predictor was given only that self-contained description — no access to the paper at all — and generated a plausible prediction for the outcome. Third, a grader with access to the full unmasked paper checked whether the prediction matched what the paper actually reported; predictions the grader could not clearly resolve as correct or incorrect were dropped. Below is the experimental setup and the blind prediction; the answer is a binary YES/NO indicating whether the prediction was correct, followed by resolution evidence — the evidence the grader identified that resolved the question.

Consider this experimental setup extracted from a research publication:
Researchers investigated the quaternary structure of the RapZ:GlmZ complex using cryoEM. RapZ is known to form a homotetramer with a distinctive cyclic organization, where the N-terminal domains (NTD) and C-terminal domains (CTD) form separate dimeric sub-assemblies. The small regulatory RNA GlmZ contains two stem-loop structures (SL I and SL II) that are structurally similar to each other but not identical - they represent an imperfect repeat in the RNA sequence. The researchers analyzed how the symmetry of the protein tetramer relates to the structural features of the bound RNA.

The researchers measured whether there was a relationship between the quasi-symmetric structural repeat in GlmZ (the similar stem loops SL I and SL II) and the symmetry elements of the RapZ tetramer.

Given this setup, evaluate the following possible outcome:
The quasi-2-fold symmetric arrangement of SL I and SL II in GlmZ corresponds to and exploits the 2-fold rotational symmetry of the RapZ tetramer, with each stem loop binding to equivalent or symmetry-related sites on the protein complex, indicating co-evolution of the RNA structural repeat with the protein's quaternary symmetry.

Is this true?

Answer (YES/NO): YES